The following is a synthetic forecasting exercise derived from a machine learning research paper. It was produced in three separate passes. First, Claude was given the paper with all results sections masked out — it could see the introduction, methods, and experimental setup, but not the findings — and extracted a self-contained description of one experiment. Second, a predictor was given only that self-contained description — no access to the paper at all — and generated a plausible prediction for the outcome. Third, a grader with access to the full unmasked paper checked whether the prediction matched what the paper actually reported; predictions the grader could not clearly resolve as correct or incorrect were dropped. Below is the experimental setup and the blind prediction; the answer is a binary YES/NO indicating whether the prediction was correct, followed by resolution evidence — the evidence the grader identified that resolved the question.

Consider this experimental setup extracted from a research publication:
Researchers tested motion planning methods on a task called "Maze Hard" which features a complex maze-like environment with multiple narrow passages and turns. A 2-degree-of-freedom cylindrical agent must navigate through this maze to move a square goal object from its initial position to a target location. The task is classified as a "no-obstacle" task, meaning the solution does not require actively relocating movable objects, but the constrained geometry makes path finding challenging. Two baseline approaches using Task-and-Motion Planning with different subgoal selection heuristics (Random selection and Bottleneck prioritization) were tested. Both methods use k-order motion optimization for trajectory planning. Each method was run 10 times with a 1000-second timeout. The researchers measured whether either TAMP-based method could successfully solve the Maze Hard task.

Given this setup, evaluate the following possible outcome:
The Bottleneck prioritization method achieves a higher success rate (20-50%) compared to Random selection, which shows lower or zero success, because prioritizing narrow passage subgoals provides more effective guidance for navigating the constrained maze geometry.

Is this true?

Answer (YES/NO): NO